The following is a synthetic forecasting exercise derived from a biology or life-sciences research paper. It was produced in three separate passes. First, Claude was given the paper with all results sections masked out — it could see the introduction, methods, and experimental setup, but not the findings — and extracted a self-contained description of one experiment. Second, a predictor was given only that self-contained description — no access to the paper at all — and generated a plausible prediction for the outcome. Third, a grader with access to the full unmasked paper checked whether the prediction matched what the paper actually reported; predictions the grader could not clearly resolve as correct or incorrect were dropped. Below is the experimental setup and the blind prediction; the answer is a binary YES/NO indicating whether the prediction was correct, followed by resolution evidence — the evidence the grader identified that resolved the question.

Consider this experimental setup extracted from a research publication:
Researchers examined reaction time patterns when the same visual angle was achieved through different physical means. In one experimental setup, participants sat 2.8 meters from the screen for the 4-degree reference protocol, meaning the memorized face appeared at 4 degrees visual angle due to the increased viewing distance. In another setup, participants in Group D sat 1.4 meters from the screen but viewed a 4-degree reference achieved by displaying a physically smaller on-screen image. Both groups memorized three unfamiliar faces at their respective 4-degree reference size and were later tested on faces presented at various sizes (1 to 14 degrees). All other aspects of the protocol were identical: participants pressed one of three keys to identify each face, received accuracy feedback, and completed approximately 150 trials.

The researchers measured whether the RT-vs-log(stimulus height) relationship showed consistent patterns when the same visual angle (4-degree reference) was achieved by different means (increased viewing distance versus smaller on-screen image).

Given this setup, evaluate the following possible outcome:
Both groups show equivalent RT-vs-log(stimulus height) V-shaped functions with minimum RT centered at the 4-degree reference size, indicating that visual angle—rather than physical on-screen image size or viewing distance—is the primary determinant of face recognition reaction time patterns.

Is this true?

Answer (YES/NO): NO